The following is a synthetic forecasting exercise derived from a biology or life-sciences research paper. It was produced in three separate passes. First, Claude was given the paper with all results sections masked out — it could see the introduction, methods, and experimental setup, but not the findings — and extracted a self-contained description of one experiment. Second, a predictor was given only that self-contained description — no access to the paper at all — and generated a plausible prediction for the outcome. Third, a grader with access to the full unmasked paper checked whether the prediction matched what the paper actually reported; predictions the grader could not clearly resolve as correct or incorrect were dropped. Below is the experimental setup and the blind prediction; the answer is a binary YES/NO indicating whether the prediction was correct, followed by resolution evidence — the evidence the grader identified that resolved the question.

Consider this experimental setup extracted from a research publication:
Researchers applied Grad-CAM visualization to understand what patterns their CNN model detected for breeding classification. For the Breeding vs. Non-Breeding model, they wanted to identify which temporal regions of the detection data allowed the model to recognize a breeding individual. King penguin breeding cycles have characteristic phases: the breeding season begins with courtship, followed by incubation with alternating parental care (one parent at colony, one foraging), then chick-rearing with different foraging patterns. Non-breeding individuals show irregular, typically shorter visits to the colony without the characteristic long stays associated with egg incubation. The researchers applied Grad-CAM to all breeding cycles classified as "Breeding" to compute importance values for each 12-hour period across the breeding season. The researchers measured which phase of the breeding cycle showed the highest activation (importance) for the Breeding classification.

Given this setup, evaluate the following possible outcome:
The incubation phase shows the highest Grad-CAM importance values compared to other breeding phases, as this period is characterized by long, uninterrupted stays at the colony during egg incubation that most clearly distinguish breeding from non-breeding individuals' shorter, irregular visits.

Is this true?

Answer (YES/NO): NO